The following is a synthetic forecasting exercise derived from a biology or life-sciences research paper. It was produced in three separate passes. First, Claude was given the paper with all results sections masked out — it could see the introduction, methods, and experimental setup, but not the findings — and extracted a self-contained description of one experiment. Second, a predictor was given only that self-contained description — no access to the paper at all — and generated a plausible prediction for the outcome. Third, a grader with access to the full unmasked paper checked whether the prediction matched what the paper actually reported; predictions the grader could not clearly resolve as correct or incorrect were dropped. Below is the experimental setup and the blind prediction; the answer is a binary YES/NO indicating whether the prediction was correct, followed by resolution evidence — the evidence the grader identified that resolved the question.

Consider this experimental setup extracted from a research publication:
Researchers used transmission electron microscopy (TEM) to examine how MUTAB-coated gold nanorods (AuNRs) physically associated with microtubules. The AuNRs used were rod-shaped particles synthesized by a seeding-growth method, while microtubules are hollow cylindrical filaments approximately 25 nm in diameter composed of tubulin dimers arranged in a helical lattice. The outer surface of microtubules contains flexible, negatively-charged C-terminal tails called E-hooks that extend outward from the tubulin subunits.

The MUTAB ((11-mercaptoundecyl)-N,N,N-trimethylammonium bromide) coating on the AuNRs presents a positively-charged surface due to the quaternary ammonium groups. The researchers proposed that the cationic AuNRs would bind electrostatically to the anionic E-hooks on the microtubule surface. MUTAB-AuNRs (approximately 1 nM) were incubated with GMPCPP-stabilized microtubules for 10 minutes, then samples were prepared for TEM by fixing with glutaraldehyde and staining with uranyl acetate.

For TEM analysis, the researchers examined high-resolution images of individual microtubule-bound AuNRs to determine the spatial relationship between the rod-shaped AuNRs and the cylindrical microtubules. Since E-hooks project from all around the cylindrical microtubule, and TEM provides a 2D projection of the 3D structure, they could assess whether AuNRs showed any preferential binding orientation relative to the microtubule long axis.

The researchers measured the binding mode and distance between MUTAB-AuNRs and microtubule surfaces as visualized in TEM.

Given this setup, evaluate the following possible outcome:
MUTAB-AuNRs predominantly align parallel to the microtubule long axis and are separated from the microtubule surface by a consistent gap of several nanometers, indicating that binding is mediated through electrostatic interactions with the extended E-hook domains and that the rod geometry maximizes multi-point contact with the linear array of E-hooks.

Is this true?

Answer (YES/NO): NO